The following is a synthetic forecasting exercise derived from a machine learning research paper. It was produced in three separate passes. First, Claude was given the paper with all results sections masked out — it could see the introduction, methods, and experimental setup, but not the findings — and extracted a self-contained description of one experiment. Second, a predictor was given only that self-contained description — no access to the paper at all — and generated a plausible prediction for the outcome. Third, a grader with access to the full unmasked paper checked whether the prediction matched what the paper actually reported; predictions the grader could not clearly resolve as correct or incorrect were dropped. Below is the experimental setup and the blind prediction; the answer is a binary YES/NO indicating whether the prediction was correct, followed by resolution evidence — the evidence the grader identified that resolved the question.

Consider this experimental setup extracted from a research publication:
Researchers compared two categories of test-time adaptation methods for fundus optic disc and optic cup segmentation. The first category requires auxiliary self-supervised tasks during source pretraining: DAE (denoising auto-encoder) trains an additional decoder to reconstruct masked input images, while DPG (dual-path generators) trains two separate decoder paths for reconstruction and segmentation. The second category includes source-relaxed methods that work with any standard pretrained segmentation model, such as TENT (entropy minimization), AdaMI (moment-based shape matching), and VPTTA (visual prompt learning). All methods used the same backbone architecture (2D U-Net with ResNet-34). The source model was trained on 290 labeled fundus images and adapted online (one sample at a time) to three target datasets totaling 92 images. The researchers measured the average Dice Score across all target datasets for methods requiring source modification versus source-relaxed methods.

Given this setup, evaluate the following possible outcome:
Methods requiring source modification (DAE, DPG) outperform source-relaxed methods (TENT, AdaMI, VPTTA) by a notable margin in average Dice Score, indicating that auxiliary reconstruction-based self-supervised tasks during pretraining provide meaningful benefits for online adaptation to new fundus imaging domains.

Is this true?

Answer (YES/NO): NO